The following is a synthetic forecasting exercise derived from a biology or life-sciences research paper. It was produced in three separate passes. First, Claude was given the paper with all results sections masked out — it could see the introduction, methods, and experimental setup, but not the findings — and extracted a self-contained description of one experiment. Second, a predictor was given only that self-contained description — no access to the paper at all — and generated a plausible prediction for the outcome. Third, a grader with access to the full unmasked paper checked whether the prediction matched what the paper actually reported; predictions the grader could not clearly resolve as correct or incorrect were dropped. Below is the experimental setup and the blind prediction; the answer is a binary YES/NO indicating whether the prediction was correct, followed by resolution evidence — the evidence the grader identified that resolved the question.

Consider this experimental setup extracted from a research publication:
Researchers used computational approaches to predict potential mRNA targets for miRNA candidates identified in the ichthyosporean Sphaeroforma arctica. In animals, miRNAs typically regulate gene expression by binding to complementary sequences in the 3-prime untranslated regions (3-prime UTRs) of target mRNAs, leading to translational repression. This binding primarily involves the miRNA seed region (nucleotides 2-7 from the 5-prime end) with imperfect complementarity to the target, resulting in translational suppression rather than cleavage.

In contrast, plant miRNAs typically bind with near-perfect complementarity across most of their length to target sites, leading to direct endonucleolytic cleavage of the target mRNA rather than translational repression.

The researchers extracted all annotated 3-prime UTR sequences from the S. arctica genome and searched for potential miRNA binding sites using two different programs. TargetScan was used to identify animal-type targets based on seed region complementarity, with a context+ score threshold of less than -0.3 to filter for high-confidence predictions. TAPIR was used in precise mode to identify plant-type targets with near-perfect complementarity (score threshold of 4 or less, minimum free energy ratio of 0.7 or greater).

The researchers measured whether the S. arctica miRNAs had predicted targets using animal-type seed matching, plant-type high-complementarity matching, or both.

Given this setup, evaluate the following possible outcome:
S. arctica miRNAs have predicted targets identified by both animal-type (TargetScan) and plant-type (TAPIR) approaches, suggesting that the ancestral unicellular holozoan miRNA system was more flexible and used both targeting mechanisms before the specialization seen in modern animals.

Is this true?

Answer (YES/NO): YES